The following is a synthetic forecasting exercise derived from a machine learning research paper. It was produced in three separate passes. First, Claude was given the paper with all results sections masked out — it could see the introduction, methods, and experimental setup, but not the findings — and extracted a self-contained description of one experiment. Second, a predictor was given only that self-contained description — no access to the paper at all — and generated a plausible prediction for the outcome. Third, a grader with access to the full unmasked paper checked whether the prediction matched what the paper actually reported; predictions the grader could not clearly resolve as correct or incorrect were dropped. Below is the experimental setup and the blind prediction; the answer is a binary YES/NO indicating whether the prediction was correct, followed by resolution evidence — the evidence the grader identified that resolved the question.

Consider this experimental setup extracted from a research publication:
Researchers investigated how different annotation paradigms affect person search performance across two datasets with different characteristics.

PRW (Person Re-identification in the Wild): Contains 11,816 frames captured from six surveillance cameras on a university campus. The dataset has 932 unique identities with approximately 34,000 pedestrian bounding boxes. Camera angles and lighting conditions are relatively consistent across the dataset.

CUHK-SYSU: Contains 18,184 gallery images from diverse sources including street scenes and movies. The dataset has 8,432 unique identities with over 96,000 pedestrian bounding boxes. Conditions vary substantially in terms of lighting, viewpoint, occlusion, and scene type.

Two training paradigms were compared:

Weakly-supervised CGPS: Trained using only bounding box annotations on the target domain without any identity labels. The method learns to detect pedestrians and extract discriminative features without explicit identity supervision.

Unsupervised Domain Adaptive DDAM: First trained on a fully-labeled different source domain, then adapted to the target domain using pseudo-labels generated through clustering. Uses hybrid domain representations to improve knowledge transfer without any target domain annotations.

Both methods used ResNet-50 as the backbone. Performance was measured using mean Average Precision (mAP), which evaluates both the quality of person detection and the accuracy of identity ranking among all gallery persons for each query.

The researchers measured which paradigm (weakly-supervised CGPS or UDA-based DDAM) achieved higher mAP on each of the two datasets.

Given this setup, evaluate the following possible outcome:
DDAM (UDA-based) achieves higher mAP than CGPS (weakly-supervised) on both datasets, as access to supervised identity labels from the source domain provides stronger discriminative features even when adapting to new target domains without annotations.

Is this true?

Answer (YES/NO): NO